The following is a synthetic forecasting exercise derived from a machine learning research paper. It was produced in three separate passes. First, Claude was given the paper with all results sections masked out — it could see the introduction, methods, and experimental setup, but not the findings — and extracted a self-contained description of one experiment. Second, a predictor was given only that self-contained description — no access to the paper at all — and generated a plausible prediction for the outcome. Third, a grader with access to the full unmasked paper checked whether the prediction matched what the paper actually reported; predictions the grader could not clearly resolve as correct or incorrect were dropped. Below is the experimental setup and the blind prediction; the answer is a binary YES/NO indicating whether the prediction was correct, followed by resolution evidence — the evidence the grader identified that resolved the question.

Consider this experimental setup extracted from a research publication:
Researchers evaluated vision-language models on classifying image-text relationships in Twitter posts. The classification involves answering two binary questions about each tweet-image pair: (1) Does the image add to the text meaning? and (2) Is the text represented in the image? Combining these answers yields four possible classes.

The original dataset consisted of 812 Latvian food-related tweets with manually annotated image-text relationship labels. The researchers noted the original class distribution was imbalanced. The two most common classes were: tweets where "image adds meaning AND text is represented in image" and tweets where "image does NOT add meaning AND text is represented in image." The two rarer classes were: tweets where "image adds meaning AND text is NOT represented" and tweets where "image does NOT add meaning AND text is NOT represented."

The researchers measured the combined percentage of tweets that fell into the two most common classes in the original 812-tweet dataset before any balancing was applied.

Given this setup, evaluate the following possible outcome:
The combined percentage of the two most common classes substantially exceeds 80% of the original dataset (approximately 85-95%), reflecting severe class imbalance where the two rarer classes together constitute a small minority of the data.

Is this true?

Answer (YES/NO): NO